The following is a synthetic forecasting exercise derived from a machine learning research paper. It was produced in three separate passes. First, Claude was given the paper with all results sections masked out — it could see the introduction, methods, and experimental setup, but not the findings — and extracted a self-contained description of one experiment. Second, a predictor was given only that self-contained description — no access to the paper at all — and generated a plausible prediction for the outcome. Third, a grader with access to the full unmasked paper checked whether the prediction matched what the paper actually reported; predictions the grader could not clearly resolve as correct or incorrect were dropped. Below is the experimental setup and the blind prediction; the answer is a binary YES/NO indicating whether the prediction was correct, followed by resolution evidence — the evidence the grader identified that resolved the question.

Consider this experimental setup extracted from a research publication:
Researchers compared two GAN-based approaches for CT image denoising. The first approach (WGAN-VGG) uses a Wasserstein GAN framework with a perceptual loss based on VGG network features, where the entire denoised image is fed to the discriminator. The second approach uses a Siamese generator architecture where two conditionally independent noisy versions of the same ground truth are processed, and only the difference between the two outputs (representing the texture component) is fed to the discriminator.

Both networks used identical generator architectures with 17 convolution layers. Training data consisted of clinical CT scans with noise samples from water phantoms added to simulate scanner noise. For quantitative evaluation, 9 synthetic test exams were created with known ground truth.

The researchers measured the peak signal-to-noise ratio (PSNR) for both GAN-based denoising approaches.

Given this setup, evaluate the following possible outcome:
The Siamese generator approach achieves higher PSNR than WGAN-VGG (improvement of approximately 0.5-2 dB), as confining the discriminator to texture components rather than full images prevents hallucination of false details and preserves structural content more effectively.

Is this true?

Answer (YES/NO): NO